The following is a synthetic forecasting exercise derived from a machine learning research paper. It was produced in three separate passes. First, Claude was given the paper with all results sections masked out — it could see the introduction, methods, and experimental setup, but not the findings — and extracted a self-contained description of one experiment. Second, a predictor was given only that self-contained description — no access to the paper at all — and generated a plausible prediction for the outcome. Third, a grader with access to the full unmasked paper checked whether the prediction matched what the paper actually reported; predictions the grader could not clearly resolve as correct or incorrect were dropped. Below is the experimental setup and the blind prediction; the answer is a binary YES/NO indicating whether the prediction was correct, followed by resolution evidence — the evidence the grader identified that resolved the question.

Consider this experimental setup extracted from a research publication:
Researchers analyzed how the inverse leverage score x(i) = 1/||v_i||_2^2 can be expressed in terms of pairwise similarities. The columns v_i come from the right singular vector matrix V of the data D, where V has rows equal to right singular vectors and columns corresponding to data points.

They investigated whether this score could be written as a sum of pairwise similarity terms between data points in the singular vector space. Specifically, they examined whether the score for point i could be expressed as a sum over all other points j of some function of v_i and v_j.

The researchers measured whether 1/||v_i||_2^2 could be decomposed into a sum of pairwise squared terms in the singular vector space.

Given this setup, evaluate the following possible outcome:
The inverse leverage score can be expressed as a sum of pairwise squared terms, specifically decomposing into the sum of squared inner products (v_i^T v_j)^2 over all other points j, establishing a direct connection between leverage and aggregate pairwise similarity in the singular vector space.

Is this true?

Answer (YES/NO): NO